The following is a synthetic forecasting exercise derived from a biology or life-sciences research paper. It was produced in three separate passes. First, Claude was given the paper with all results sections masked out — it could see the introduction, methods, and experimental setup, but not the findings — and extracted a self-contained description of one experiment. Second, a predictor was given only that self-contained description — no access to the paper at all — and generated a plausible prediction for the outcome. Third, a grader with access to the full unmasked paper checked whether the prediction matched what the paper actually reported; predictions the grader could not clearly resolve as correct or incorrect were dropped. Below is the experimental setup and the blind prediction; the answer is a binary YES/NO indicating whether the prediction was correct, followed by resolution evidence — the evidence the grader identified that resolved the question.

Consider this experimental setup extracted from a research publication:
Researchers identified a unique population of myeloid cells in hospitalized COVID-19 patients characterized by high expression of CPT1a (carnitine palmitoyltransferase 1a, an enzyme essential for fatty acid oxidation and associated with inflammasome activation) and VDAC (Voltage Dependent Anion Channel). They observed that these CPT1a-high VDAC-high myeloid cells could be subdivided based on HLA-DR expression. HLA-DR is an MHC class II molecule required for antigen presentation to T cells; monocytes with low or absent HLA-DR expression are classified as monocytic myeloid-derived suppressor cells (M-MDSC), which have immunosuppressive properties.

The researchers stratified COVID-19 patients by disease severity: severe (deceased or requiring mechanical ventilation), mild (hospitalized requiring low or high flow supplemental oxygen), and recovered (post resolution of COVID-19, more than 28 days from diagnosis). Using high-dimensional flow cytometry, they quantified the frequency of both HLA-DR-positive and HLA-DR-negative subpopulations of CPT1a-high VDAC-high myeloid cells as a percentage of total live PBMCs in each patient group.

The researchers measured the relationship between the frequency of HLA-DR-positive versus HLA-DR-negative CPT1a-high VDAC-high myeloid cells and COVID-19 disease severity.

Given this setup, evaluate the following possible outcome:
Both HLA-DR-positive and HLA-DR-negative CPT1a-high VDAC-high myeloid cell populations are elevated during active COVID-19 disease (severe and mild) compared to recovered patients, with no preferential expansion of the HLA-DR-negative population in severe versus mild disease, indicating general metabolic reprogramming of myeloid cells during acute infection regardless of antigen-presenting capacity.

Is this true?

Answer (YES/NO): NO